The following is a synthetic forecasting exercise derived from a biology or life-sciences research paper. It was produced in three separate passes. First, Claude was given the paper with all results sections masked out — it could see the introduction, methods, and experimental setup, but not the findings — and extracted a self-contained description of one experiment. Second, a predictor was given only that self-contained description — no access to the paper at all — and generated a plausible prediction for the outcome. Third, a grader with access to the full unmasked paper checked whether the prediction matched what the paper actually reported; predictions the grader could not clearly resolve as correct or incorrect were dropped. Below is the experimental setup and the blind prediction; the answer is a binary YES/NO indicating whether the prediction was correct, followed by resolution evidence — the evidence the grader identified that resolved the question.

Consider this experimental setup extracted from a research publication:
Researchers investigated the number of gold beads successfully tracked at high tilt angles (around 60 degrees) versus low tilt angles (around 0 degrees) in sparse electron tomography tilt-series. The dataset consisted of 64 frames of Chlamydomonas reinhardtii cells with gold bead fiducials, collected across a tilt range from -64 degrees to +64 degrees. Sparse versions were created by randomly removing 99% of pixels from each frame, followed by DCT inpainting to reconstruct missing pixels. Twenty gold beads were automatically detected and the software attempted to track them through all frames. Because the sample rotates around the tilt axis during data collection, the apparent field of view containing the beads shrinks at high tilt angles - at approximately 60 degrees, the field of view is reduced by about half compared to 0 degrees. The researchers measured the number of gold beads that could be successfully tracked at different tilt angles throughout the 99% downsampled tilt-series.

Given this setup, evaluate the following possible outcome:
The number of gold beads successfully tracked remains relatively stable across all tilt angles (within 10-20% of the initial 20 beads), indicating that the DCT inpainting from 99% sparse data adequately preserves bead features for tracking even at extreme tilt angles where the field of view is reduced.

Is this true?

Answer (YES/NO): NO